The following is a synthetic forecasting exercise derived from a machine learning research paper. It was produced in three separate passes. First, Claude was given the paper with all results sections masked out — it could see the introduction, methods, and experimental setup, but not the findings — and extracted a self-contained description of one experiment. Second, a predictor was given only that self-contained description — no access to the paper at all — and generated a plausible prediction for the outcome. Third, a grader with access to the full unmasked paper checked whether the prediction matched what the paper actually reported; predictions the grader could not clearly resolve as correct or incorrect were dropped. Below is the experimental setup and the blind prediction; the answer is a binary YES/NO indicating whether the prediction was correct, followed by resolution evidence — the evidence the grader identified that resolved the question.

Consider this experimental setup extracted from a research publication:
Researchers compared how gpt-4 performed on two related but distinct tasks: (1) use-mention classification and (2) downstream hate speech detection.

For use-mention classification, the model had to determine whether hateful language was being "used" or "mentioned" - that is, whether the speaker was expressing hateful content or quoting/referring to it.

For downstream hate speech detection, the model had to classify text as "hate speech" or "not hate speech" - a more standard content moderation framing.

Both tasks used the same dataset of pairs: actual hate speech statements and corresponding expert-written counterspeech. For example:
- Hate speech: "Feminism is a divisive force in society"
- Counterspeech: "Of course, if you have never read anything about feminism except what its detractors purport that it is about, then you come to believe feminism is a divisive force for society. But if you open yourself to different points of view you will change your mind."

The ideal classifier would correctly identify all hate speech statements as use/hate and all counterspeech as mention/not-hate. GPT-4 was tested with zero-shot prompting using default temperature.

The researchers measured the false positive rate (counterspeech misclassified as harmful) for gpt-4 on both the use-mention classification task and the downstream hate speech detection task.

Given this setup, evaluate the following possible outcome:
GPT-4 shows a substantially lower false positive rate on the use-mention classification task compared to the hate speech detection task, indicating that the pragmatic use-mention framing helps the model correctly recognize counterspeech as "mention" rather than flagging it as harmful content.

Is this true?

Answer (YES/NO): NO